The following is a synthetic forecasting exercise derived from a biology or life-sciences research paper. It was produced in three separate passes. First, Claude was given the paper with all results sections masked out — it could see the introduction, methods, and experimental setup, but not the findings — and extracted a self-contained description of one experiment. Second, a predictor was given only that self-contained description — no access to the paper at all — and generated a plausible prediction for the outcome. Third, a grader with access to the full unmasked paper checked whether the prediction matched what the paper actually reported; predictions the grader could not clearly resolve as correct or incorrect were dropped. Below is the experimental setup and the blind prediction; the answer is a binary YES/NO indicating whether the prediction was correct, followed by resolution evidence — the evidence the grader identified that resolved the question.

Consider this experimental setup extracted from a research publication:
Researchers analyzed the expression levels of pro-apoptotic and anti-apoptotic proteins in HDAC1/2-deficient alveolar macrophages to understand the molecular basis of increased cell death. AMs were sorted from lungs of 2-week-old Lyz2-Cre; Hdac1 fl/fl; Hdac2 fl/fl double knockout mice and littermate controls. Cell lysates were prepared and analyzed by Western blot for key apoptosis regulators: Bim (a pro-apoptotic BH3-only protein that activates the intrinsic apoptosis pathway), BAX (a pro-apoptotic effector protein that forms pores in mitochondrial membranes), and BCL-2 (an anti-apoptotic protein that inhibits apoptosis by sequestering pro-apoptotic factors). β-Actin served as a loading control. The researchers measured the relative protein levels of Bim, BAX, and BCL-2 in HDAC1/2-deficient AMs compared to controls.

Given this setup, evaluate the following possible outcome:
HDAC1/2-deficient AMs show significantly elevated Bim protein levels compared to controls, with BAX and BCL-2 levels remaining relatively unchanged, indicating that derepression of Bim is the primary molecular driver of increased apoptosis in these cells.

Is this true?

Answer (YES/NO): NO